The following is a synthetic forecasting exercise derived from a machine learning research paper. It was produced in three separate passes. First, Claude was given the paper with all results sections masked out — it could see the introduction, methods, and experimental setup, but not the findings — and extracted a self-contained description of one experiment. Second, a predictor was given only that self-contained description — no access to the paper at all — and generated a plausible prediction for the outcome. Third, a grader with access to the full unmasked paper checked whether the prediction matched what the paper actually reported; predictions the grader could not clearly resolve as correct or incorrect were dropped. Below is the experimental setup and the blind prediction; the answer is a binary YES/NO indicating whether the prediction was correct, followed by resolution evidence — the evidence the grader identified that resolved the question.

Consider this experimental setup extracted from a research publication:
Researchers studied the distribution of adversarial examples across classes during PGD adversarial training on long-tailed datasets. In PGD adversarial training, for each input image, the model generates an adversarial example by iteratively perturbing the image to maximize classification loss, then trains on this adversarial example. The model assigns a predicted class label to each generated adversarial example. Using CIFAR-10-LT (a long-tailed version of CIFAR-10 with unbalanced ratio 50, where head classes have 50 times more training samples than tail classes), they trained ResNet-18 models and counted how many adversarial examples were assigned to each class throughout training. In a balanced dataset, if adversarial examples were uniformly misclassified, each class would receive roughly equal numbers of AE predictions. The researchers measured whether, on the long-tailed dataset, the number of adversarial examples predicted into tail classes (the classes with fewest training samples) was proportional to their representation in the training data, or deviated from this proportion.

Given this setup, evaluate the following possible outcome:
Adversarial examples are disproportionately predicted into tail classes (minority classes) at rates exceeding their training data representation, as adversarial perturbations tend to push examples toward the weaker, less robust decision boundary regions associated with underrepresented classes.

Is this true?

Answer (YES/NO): NO